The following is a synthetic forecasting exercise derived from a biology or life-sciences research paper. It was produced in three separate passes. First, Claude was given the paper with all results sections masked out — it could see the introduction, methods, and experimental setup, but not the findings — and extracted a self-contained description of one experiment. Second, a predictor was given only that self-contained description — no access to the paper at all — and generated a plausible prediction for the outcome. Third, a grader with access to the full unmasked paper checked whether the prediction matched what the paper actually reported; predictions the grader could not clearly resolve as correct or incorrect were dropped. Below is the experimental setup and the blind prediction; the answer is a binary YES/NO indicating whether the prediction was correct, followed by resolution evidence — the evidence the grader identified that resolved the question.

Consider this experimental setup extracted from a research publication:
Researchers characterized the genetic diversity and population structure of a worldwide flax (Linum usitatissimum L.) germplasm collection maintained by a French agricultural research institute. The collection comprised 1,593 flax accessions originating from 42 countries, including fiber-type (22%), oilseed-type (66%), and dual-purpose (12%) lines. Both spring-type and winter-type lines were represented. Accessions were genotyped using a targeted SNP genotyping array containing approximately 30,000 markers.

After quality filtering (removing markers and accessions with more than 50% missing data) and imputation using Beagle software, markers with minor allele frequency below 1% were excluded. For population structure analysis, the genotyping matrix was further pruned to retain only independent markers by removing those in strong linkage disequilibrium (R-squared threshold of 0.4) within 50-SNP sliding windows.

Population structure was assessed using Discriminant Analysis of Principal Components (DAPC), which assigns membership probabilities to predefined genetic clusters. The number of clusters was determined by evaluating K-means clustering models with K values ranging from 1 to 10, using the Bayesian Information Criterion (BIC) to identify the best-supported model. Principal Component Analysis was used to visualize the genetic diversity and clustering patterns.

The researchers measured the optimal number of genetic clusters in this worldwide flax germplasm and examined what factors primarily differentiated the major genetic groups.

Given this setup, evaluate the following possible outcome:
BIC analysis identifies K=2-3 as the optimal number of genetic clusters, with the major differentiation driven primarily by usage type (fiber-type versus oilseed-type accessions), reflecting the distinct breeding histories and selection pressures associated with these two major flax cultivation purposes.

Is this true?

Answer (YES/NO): NO